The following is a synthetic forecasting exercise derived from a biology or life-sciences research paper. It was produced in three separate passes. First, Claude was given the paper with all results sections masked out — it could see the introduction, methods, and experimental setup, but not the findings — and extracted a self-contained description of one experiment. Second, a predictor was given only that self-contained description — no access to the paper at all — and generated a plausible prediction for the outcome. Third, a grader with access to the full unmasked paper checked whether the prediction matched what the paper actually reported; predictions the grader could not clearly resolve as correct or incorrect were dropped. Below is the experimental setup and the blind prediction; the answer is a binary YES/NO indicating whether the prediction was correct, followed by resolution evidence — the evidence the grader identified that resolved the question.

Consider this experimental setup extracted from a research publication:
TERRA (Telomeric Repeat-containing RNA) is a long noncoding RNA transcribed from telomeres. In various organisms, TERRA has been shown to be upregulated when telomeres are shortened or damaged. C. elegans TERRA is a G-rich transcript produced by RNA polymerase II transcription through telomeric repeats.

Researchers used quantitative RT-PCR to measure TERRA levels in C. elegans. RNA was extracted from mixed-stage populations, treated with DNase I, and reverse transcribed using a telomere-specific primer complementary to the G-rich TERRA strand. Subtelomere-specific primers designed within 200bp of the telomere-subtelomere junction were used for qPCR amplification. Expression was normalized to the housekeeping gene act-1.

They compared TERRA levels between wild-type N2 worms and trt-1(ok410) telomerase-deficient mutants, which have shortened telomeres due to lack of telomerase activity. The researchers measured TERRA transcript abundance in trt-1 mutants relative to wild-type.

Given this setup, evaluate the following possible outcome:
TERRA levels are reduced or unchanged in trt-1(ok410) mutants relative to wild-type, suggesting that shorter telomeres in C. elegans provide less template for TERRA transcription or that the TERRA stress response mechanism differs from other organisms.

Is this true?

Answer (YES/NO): YES